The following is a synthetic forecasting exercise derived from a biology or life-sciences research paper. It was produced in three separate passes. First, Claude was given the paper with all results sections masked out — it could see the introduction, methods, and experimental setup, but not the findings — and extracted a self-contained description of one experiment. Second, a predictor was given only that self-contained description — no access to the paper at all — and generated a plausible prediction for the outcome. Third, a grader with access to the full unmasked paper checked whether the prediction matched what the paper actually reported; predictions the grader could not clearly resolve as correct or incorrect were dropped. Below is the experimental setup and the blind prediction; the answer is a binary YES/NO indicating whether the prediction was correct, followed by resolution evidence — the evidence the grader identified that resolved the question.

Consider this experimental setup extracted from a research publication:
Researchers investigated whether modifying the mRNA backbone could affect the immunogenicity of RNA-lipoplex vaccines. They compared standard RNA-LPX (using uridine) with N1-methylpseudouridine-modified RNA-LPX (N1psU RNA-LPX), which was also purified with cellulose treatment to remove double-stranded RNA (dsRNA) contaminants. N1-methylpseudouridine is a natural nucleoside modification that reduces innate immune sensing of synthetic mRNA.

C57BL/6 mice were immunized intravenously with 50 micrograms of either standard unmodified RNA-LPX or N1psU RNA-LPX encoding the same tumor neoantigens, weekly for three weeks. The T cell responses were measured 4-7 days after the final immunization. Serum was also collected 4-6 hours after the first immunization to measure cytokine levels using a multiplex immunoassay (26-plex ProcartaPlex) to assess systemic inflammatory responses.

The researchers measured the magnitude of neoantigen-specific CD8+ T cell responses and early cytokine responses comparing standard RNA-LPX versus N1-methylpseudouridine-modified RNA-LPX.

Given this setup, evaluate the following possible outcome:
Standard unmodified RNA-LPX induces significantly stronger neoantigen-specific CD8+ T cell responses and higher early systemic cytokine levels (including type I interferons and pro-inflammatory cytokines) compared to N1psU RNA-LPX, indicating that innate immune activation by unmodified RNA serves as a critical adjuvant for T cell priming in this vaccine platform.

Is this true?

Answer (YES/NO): YES